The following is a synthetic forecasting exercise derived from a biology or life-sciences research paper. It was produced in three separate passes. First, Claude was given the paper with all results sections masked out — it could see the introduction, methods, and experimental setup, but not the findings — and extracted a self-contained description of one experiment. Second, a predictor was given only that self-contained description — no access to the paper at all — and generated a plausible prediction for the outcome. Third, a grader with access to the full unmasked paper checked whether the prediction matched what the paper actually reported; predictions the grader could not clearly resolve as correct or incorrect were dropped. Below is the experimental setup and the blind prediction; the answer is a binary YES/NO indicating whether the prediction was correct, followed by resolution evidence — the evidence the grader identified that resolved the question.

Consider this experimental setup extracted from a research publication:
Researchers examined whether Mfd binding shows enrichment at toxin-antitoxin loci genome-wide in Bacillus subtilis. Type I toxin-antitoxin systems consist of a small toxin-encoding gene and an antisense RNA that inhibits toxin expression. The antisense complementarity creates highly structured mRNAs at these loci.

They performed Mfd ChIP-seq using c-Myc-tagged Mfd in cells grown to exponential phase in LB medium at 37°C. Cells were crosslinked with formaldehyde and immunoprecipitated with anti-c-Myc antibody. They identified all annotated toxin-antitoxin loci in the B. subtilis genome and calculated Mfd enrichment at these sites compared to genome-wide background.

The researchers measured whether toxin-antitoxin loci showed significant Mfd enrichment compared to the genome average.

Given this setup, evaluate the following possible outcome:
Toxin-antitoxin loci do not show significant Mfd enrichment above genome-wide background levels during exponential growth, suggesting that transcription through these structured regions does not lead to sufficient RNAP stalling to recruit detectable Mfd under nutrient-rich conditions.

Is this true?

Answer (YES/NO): NO